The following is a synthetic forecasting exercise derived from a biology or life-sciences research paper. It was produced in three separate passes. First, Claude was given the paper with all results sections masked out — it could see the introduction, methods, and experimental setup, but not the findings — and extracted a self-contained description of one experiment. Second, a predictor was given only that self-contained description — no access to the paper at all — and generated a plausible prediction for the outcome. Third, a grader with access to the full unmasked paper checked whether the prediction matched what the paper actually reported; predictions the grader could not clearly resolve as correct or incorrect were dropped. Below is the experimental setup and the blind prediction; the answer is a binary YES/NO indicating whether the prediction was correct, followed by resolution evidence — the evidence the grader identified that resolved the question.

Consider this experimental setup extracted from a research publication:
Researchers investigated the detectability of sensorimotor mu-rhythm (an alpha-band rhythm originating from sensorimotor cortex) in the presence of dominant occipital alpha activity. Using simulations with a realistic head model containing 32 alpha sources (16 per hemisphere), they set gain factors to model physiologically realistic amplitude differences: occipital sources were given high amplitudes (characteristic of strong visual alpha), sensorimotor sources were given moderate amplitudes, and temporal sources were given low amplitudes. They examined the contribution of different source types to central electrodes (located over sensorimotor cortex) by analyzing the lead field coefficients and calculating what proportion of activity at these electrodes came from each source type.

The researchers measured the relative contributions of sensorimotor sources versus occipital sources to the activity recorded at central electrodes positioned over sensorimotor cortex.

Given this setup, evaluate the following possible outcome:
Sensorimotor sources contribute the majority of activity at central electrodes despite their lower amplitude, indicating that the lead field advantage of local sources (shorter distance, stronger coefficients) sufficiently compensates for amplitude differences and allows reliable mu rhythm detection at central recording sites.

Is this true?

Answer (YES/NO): NO